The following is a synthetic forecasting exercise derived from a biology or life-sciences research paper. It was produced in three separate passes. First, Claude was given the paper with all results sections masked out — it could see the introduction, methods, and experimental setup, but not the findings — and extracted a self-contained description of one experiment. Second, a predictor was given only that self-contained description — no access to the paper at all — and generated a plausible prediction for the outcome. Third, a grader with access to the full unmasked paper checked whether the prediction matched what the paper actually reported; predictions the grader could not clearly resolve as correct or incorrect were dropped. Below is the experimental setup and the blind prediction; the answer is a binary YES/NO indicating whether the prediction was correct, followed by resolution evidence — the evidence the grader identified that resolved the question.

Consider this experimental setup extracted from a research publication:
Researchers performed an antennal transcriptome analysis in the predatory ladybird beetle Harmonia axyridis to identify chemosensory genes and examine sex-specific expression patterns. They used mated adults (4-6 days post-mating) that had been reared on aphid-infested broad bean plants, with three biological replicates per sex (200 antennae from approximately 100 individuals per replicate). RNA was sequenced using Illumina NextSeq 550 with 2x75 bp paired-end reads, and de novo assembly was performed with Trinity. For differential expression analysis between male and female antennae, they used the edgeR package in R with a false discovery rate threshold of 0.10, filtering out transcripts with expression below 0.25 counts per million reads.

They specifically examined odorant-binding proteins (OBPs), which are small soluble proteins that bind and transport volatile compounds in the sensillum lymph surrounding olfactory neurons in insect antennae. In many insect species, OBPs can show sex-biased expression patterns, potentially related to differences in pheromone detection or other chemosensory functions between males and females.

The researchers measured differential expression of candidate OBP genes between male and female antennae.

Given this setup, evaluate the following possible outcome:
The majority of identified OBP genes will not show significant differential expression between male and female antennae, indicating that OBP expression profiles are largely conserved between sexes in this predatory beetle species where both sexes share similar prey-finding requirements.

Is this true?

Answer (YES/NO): YES